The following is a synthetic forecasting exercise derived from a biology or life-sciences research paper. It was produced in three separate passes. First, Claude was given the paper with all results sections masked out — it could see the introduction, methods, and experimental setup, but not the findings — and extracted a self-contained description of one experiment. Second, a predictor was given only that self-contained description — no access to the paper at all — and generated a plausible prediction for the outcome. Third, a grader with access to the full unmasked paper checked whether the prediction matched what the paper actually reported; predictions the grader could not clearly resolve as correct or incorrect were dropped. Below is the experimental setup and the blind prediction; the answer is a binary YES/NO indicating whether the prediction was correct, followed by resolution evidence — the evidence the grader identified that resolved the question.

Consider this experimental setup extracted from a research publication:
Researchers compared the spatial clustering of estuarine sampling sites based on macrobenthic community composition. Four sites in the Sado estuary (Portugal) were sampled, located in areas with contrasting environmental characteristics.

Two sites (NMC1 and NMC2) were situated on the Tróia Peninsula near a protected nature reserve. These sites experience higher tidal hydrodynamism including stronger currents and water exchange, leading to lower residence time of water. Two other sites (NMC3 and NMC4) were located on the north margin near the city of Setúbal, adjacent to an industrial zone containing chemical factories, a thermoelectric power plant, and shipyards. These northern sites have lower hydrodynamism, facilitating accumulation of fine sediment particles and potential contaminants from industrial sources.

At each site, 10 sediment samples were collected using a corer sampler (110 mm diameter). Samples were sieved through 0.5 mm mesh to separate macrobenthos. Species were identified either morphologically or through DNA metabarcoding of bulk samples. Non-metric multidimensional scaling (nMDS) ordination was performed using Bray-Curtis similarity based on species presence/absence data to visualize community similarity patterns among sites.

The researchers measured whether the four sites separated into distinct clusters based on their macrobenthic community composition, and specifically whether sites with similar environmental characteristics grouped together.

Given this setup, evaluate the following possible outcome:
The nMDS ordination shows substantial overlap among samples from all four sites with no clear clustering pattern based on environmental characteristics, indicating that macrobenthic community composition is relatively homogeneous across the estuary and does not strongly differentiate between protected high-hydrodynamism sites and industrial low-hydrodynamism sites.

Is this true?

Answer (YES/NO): NO